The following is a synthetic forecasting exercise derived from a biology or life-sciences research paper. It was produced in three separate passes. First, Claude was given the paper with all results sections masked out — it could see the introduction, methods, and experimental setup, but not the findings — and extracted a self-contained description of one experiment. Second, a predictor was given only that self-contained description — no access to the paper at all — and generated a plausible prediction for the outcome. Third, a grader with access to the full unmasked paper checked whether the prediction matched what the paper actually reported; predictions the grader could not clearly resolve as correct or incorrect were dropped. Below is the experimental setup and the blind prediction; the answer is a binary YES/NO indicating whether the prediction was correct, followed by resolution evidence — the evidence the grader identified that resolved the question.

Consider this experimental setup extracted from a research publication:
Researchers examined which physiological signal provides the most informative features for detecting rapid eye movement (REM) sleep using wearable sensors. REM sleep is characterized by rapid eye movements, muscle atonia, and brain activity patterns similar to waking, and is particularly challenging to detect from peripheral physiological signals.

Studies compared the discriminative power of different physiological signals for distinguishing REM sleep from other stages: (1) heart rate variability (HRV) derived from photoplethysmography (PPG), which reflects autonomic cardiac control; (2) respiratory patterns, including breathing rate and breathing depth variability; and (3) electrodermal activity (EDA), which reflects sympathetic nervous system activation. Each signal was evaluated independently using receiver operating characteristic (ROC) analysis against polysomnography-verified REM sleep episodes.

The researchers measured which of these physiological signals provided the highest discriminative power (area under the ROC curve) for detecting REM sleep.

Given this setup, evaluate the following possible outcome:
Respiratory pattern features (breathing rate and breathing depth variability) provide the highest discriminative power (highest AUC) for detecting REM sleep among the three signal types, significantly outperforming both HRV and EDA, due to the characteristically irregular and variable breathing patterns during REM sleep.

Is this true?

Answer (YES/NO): YES